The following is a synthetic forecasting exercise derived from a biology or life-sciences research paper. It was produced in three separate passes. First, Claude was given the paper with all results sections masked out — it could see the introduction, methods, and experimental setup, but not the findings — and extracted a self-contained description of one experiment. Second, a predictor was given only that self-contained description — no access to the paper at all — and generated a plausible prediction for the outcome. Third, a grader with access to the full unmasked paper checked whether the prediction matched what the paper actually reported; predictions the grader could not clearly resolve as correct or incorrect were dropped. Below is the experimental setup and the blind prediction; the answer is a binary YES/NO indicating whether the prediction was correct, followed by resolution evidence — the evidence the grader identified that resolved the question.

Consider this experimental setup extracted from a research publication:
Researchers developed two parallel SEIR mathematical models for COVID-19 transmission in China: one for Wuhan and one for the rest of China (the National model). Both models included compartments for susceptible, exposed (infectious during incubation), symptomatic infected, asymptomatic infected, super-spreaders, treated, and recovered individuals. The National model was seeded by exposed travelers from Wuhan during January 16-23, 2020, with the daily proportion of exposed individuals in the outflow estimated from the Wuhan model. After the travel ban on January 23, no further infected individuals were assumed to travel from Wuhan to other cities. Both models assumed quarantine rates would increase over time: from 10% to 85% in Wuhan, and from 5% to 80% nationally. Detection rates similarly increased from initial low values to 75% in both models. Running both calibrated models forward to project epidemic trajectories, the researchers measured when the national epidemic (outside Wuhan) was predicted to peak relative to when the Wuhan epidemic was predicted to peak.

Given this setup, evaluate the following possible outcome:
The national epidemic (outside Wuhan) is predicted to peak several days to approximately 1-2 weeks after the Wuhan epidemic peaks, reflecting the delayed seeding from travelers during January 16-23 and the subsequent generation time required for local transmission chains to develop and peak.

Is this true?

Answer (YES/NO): NO